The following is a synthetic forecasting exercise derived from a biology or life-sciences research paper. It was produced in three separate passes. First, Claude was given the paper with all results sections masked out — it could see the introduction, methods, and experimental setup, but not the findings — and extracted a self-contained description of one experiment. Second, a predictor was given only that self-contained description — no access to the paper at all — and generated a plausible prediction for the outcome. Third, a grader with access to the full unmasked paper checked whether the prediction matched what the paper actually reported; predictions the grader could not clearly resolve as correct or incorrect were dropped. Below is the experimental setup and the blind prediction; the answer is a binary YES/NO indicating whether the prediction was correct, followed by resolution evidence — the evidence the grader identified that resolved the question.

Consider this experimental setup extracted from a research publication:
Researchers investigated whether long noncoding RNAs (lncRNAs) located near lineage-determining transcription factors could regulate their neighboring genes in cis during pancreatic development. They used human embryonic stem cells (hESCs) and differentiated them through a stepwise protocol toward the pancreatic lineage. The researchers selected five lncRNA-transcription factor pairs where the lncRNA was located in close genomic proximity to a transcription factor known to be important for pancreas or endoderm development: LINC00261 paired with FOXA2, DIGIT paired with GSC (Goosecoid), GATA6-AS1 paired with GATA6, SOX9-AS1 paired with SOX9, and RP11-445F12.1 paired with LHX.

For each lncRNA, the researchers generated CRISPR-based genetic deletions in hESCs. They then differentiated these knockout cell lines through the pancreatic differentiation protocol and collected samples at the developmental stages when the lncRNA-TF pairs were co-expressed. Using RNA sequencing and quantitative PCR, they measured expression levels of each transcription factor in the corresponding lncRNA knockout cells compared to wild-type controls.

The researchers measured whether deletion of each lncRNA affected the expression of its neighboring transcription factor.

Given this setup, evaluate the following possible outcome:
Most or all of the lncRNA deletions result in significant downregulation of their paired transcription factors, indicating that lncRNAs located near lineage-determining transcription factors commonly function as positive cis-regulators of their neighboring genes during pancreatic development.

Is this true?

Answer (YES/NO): NO